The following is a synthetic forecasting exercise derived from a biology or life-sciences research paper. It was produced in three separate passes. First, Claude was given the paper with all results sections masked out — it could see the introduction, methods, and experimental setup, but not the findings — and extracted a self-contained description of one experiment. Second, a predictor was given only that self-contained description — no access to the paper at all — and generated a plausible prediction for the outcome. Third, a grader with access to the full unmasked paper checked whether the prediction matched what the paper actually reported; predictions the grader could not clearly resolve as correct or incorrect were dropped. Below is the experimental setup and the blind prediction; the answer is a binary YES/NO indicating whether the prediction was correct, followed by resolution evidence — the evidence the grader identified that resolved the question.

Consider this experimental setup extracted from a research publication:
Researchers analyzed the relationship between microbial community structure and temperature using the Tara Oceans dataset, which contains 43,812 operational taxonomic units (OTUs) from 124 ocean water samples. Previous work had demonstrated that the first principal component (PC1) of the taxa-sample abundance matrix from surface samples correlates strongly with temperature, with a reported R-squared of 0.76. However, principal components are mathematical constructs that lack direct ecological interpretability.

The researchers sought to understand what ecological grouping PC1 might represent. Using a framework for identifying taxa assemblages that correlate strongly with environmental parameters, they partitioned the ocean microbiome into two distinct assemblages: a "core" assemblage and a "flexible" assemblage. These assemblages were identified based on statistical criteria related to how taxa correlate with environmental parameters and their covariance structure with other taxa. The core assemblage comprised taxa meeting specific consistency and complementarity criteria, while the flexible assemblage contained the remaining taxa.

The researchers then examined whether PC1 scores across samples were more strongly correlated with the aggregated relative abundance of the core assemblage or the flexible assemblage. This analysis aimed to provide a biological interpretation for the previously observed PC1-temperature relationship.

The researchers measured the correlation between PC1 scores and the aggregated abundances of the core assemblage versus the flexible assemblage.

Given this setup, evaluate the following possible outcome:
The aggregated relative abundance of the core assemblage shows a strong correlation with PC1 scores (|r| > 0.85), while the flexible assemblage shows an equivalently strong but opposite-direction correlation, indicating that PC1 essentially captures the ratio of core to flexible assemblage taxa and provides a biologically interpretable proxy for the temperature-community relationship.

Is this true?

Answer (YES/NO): NO